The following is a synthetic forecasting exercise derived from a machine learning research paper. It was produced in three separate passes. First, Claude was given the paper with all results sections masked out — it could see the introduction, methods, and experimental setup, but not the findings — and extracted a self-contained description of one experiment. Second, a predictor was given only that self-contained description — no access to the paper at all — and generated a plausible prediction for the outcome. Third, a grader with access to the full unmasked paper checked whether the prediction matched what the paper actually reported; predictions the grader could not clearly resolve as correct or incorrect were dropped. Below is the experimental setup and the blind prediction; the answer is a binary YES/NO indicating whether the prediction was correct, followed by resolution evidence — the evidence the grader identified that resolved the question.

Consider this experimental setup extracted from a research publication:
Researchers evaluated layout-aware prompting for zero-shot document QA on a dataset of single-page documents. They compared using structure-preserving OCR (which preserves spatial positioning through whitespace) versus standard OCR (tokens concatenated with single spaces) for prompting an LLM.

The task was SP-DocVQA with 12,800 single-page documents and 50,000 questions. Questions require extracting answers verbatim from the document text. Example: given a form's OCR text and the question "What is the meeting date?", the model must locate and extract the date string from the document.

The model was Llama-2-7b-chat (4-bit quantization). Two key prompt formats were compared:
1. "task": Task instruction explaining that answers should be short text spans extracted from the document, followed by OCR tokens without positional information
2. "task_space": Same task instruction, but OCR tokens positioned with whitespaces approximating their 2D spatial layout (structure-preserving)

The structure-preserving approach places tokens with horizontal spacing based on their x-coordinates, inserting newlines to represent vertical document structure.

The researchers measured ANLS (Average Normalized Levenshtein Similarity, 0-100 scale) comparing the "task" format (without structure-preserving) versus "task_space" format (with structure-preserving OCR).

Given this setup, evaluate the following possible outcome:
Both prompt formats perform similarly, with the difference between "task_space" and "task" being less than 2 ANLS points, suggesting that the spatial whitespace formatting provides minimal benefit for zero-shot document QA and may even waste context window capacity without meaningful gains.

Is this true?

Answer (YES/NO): NO